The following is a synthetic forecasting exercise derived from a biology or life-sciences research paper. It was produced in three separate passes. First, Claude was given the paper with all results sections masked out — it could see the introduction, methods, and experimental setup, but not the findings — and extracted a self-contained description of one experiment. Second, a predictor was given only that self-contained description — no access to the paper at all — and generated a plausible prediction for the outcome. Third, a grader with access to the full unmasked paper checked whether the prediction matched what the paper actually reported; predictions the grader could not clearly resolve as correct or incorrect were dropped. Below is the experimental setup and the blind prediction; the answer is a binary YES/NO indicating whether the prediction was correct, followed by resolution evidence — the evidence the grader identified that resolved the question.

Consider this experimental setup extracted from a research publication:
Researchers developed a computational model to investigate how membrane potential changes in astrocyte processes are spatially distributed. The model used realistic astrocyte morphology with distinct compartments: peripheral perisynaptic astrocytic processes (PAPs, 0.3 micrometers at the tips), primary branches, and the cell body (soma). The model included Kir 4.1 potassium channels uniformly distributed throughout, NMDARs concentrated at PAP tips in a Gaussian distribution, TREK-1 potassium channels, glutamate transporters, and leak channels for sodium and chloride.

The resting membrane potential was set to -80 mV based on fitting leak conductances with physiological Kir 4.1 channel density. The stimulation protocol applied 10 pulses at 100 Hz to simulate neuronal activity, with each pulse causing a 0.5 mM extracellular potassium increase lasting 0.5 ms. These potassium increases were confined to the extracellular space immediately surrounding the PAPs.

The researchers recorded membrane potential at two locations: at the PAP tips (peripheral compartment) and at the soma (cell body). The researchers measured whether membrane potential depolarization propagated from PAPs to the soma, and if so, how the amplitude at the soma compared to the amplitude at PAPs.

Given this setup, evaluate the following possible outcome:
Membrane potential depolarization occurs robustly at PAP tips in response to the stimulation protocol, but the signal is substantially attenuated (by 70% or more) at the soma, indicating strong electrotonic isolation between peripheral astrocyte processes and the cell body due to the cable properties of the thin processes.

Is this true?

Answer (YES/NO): YES